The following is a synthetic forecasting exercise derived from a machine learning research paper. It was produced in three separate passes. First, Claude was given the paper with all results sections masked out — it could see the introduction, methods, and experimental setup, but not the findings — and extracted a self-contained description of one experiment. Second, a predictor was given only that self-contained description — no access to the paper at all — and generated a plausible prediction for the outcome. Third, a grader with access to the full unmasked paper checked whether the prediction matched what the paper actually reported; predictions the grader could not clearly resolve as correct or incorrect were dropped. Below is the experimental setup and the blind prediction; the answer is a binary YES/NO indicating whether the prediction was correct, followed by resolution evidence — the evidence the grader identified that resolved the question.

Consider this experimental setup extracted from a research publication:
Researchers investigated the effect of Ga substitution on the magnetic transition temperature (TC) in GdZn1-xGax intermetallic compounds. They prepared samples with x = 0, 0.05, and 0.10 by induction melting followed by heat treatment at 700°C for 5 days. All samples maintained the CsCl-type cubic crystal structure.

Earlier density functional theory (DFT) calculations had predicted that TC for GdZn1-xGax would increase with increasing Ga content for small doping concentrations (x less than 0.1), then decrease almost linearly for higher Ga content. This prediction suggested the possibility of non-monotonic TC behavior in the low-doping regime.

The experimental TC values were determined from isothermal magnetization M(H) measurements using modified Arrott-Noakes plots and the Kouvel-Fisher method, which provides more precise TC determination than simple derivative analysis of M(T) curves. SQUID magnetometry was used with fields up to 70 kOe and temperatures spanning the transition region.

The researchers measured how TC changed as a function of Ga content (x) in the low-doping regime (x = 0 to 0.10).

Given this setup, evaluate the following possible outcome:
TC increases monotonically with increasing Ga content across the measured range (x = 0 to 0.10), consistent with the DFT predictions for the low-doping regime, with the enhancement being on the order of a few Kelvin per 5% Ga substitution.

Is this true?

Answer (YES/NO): NO